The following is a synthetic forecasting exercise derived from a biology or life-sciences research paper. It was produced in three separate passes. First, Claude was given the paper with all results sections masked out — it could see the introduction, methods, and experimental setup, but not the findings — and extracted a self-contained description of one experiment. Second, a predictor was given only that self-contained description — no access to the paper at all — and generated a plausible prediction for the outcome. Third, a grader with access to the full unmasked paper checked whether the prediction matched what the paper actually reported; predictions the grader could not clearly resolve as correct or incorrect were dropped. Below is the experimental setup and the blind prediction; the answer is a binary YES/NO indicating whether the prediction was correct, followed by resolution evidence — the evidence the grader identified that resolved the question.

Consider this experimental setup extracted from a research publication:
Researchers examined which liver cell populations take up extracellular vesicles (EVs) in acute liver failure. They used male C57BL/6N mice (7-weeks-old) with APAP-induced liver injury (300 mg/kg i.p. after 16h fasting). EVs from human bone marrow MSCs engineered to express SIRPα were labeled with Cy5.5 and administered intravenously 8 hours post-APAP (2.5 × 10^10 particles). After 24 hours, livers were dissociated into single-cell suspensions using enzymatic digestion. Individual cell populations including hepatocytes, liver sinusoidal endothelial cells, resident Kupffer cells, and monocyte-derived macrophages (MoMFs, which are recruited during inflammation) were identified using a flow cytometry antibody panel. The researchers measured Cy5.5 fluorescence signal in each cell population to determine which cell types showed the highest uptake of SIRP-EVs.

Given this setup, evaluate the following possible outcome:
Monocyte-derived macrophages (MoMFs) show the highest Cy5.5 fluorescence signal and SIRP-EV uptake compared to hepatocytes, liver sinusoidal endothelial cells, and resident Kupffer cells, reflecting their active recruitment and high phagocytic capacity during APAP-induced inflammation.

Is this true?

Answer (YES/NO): NO